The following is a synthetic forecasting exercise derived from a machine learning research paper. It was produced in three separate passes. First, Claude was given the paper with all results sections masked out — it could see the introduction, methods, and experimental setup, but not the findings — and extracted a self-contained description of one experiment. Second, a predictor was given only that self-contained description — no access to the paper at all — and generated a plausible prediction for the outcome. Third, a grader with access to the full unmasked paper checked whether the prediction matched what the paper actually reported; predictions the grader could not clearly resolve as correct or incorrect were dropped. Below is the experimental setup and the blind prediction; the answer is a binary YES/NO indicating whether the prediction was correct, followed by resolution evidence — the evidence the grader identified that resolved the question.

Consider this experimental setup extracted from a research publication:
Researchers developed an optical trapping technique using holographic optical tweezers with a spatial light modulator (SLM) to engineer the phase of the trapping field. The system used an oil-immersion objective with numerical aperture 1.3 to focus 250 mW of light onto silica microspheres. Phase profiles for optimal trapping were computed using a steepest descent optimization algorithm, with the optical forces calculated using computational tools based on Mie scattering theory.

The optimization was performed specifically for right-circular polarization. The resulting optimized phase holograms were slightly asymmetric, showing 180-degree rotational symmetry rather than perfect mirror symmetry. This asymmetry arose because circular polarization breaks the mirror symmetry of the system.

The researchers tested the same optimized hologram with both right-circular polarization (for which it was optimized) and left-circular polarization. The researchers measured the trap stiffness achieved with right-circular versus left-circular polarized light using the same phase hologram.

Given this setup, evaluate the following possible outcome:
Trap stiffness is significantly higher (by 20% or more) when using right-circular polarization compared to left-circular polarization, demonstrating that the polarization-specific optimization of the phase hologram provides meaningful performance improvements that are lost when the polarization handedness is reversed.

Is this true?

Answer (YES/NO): NO